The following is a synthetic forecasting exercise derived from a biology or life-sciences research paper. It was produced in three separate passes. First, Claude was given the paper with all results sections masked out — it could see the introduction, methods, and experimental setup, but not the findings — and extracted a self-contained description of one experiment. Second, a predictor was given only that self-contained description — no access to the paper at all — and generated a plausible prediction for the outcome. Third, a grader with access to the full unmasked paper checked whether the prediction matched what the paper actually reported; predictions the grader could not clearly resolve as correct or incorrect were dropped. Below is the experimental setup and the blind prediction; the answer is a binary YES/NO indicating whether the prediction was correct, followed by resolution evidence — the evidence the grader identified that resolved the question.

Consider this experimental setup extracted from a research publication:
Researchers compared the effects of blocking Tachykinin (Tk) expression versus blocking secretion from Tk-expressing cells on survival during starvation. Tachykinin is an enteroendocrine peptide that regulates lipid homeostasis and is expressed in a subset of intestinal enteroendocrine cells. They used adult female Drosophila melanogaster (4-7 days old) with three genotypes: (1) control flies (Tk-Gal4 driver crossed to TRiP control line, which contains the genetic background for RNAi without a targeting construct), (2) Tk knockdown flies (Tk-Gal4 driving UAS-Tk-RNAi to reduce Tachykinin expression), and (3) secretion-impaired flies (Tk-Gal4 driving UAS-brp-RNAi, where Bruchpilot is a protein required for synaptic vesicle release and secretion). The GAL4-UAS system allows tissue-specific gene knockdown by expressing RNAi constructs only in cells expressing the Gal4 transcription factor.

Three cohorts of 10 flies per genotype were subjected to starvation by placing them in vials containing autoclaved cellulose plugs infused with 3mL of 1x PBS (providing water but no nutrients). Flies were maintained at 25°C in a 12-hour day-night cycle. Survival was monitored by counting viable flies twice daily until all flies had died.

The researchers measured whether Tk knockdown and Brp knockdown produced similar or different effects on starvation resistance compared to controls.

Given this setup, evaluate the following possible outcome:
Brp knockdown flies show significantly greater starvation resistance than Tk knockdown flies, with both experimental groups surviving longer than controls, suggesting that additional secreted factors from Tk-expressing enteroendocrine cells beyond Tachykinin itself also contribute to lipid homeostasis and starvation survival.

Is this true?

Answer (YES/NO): NO